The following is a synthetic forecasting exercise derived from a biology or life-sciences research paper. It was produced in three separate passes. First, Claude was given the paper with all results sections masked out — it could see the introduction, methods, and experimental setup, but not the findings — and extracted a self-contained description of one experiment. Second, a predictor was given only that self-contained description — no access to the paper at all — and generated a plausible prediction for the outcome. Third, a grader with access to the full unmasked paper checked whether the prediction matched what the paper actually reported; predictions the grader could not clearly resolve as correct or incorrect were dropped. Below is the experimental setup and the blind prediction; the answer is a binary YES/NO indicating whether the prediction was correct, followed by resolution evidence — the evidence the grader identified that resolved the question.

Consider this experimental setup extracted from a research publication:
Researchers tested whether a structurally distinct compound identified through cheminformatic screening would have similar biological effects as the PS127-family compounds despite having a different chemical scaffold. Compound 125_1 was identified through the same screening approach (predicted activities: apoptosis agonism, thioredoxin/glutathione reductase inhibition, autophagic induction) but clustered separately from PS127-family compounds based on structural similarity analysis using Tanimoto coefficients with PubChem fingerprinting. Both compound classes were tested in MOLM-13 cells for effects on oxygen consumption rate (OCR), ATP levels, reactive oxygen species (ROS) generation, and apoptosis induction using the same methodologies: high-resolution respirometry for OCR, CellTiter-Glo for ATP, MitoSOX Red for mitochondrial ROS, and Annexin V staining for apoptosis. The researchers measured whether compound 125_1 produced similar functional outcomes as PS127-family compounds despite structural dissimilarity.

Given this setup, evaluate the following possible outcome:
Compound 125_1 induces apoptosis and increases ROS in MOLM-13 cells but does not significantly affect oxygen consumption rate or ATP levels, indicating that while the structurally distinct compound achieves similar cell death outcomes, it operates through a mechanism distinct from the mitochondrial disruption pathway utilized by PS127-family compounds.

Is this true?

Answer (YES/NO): NO